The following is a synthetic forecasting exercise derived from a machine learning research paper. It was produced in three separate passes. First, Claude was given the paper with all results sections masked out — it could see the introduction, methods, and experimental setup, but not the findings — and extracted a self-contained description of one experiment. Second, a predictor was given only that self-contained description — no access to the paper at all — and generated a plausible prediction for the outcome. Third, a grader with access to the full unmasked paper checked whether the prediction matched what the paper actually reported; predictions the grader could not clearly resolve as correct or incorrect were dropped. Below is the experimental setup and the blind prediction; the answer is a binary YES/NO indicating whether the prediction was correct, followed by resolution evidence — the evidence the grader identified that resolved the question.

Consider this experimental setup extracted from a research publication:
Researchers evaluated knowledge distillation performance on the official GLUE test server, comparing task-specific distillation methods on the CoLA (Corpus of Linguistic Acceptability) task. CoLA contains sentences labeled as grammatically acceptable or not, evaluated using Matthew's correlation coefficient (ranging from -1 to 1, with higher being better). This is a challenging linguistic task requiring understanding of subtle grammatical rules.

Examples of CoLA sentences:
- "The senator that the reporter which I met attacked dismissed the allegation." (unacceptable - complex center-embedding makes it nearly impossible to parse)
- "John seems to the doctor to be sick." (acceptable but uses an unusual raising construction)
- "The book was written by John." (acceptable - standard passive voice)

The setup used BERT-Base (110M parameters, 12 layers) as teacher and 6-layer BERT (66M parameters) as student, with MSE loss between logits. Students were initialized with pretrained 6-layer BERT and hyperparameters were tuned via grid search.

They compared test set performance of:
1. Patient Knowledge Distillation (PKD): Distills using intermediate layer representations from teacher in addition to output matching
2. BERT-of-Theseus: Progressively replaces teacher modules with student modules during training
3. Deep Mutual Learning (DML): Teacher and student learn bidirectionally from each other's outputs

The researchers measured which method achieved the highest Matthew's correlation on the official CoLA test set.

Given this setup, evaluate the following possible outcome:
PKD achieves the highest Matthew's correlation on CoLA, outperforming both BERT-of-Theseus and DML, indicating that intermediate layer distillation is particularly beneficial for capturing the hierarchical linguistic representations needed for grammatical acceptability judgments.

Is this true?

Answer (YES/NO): NO